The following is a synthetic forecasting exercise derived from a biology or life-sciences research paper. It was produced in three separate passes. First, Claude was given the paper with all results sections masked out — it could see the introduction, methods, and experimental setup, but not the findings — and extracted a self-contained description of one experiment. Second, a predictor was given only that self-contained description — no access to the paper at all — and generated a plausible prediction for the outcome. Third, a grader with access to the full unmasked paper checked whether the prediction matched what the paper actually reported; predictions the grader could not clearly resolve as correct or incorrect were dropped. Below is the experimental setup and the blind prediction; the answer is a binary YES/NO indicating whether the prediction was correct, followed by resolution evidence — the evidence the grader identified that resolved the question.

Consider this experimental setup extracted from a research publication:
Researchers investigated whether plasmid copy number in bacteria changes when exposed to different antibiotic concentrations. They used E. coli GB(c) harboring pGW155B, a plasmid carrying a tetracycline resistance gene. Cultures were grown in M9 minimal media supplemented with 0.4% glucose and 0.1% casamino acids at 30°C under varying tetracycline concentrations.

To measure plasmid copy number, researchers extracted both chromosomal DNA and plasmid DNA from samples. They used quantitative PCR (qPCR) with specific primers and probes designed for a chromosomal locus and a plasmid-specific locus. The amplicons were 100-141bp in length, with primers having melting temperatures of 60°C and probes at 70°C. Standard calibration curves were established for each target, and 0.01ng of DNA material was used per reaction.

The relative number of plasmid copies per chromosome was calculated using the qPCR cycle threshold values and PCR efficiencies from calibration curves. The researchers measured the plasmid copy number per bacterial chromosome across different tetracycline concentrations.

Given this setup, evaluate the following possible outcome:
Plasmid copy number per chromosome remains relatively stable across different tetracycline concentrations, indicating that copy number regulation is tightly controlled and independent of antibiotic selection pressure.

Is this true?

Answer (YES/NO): NO